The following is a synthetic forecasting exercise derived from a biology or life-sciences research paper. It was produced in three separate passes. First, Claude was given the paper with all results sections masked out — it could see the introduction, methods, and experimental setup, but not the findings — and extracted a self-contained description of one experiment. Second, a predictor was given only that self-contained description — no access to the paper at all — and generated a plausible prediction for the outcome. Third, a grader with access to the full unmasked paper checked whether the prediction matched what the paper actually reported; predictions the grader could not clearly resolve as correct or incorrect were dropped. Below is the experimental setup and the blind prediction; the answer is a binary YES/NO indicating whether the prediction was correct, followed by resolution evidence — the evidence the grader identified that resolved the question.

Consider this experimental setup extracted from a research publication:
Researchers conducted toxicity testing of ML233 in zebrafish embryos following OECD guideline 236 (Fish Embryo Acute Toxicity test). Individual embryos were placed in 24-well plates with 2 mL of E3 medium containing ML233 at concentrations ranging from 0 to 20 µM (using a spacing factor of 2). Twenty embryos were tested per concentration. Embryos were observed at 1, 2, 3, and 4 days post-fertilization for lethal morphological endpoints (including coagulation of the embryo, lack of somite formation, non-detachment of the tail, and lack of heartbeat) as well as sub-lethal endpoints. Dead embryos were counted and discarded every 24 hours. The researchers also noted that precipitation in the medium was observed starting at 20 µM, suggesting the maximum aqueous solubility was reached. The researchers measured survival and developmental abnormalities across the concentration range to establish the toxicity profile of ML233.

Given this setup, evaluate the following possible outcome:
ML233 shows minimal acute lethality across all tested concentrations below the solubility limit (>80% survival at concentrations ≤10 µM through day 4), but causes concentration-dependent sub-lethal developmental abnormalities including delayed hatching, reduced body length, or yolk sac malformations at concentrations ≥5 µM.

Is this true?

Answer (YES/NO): NO